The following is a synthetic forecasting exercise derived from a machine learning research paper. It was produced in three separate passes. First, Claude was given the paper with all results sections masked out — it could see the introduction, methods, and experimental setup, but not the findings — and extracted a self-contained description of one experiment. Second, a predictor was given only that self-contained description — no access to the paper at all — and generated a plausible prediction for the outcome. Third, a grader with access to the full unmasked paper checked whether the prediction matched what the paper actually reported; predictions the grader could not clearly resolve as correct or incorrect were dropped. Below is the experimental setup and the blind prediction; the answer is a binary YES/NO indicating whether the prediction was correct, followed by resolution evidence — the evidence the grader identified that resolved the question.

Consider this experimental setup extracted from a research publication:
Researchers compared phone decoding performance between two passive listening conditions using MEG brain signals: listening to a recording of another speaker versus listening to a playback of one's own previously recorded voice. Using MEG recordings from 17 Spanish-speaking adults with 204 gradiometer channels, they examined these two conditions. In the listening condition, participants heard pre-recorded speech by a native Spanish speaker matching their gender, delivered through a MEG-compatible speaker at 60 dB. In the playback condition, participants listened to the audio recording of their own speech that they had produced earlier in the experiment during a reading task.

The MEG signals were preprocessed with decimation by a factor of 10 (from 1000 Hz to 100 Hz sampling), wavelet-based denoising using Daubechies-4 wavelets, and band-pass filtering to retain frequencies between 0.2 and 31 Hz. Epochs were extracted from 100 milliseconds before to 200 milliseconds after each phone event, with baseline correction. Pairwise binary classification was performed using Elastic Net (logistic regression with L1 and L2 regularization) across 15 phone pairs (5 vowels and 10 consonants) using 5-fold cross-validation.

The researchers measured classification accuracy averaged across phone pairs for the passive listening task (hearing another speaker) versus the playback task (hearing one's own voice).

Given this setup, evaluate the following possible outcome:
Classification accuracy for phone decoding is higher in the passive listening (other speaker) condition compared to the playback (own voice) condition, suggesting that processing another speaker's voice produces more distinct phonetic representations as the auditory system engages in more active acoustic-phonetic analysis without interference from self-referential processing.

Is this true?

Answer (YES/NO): NO